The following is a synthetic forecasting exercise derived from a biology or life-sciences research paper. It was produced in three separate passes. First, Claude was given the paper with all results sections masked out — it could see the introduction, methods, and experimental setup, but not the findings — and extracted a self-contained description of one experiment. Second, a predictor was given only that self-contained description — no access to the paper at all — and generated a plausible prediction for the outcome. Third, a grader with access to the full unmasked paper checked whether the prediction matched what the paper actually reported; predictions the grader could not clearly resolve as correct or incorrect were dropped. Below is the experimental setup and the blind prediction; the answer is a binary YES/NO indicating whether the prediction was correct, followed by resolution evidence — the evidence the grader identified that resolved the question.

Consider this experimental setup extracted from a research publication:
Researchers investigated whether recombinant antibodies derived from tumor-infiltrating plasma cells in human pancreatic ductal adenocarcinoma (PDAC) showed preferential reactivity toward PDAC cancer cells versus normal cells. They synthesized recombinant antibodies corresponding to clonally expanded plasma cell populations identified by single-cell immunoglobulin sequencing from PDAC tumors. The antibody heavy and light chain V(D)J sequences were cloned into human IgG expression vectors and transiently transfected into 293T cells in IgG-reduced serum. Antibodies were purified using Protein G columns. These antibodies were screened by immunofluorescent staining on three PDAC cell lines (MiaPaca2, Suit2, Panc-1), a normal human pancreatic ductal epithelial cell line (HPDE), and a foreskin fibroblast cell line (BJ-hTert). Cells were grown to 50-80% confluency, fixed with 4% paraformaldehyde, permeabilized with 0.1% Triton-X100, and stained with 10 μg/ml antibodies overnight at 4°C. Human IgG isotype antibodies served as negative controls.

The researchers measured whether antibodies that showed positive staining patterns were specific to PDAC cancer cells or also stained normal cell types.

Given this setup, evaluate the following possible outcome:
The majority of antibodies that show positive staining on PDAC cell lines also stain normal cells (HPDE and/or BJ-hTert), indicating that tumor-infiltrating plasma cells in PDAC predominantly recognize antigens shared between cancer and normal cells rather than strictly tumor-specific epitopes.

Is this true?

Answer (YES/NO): YES